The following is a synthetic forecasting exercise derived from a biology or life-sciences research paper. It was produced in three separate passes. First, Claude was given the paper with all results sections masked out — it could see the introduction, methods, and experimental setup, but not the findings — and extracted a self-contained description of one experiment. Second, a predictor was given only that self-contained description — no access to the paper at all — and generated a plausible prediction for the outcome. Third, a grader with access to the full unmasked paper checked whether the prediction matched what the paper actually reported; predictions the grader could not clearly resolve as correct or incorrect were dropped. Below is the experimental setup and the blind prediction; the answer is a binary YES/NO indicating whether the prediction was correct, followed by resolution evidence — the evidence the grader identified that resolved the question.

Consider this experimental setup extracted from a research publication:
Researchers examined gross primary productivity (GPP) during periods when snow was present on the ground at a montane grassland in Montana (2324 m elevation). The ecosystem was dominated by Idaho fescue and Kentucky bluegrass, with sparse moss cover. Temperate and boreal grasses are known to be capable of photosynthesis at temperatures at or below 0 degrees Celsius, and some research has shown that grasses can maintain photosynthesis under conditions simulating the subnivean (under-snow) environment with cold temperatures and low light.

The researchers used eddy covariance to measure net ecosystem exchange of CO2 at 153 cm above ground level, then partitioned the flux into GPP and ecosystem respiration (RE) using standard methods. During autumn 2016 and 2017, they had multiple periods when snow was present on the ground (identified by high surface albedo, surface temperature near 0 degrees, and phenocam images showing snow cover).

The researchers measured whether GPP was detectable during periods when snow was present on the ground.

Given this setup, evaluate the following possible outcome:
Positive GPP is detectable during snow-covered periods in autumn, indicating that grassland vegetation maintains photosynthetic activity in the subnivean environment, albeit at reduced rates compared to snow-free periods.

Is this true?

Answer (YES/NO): YES